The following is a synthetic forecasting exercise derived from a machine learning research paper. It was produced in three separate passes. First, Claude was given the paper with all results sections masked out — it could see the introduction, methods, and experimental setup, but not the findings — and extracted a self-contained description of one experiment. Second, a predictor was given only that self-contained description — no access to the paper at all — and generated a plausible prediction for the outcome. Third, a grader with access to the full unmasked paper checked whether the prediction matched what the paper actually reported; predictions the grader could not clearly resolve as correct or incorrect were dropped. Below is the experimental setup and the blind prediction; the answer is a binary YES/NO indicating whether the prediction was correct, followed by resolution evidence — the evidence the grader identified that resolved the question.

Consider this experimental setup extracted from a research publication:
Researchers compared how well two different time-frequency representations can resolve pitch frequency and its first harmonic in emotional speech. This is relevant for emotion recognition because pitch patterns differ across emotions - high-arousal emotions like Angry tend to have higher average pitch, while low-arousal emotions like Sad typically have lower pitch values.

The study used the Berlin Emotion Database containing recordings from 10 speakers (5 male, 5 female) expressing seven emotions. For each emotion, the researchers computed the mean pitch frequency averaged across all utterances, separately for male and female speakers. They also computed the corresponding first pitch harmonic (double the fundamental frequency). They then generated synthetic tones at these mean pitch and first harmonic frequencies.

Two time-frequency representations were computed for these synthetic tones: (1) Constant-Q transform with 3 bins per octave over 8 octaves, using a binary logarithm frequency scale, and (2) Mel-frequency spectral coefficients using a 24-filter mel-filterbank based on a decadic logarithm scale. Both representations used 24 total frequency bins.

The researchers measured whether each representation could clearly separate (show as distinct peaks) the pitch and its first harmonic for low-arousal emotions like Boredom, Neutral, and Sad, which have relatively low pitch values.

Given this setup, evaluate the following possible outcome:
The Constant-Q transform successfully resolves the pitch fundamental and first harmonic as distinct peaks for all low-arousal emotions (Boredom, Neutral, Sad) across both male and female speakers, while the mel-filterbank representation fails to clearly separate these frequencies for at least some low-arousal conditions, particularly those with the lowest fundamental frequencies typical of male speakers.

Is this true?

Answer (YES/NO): YES